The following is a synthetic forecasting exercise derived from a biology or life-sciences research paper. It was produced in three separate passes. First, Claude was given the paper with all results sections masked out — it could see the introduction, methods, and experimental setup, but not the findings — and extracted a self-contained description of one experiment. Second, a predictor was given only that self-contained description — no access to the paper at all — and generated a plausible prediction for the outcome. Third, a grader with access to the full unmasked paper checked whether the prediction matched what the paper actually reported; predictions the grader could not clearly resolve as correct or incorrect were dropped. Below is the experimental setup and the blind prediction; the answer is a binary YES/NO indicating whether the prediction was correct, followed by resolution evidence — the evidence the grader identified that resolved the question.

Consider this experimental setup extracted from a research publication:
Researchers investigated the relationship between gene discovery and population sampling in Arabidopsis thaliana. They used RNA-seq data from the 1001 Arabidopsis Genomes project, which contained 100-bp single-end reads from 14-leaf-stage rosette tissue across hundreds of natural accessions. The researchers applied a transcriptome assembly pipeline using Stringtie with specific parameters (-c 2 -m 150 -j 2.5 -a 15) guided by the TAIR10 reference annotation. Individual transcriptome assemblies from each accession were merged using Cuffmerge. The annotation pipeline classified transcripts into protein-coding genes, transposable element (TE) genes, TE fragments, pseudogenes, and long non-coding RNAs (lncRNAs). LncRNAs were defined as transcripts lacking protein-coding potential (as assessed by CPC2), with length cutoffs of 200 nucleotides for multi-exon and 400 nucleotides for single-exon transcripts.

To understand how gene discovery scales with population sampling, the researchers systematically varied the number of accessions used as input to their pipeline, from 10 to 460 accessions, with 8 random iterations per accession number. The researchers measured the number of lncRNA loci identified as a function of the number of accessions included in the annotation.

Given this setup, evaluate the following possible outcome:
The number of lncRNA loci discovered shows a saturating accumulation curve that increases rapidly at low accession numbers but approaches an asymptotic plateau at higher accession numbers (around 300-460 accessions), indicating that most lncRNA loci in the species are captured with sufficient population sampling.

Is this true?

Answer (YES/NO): NO